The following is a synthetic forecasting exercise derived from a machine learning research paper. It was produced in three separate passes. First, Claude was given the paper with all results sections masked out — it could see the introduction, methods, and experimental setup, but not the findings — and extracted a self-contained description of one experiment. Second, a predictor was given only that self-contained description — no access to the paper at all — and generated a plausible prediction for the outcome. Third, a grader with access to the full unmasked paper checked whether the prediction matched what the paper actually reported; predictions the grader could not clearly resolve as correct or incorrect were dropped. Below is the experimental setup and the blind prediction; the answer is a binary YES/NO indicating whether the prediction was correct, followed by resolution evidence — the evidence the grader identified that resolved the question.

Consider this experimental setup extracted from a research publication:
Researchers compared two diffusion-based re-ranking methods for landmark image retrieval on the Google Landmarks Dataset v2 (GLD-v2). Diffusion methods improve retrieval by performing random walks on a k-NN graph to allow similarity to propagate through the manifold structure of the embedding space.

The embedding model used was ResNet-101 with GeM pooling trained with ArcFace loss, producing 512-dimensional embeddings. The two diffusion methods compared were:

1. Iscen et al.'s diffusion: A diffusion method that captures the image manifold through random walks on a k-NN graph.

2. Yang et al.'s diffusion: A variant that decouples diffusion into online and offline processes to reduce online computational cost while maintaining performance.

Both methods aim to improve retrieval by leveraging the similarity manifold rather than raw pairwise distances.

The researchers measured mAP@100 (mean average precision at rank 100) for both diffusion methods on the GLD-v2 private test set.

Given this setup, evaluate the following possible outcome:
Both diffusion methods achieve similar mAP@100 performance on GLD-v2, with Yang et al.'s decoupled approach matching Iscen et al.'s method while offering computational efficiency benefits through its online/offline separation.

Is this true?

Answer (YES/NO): NO